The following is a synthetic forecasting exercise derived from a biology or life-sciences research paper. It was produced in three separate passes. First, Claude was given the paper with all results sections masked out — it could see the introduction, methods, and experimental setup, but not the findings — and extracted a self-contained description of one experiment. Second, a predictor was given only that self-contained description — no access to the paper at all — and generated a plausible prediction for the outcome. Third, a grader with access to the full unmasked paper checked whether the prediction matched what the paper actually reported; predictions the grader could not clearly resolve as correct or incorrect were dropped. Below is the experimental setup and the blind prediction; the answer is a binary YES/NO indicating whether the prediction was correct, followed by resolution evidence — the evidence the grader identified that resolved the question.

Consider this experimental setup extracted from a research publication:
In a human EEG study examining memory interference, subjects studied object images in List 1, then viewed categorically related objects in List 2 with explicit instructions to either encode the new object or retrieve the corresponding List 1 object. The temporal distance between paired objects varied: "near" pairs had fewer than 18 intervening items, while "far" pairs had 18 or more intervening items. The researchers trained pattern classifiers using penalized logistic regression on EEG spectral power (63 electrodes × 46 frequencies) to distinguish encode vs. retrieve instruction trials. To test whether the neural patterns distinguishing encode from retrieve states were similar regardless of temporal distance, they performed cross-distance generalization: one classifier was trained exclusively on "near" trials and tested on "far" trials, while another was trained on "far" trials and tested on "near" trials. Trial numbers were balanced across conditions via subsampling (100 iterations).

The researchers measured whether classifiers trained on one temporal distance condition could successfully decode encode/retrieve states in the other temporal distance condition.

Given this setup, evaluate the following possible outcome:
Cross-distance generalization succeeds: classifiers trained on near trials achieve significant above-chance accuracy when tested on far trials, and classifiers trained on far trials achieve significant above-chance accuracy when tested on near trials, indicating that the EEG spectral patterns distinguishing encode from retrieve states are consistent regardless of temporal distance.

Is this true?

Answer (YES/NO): YES